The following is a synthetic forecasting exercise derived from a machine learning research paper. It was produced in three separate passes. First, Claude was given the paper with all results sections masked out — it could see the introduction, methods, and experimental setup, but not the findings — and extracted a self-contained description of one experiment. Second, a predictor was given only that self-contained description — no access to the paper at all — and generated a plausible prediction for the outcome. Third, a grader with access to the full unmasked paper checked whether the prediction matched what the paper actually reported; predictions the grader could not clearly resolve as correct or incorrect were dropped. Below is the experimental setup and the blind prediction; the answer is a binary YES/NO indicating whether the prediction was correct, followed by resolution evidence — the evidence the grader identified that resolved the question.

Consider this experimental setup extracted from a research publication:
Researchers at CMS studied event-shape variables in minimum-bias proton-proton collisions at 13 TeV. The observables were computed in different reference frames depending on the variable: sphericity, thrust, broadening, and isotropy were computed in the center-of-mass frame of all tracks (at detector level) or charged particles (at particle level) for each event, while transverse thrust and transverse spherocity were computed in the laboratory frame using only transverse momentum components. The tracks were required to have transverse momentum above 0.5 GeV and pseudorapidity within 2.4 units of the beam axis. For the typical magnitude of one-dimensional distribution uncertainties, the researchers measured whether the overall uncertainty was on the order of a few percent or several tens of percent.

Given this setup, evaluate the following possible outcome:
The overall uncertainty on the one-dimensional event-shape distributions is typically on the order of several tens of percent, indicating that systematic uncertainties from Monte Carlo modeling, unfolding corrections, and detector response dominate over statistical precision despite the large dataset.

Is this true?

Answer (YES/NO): NO